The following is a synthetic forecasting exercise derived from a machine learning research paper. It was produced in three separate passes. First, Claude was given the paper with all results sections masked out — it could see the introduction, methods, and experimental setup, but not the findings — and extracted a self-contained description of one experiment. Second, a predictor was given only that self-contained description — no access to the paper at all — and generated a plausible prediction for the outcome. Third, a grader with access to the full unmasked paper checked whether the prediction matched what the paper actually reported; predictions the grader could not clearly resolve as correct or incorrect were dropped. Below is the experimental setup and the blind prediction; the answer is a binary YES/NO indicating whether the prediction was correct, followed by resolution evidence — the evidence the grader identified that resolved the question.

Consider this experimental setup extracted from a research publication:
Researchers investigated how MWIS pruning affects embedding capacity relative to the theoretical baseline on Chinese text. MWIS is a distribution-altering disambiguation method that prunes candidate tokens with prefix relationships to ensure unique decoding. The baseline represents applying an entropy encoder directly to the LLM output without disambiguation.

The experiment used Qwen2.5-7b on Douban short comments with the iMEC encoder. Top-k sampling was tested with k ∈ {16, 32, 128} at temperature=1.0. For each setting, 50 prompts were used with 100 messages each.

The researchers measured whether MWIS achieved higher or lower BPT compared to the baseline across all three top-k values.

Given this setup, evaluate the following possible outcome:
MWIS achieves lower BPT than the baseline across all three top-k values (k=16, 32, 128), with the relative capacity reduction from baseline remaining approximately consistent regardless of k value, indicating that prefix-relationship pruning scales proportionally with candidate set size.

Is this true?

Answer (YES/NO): NO